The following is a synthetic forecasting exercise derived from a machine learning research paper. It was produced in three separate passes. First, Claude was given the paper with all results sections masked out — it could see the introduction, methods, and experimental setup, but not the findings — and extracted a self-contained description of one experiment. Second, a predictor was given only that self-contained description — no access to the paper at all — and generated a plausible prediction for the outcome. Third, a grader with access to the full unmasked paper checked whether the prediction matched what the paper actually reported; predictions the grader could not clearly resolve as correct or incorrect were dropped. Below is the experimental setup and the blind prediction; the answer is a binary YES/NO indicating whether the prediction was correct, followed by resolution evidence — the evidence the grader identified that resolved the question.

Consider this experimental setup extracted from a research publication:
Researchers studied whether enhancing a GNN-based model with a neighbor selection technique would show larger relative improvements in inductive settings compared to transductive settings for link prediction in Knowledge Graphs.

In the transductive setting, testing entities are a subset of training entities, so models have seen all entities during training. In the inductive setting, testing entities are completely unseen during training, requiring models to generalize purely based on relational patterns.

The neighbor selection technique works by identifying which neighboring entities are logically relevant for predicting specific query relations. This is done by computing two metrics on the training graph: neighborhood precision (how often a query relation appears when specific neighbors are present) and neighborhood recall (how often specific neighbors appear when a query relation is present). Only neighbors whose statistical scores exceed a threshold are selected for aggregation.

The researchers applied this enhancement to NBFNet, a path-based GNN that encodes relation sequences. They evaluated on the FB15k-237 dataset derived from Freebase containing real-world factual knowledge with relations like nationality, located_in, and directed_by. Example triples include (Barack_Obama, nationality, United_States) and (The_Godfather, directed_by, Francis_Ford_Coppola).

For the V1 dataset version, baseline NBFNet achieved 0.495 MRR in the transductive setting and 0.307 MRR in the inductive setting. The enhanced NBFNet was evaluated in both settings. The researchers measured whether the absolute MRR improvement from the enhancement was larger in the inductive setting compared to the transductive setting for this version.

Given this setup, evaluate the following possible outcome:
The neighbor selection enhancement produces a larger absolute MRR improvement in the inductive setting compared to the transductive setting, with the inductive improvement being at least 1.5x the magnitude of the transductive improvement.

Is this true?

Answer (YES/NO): YES